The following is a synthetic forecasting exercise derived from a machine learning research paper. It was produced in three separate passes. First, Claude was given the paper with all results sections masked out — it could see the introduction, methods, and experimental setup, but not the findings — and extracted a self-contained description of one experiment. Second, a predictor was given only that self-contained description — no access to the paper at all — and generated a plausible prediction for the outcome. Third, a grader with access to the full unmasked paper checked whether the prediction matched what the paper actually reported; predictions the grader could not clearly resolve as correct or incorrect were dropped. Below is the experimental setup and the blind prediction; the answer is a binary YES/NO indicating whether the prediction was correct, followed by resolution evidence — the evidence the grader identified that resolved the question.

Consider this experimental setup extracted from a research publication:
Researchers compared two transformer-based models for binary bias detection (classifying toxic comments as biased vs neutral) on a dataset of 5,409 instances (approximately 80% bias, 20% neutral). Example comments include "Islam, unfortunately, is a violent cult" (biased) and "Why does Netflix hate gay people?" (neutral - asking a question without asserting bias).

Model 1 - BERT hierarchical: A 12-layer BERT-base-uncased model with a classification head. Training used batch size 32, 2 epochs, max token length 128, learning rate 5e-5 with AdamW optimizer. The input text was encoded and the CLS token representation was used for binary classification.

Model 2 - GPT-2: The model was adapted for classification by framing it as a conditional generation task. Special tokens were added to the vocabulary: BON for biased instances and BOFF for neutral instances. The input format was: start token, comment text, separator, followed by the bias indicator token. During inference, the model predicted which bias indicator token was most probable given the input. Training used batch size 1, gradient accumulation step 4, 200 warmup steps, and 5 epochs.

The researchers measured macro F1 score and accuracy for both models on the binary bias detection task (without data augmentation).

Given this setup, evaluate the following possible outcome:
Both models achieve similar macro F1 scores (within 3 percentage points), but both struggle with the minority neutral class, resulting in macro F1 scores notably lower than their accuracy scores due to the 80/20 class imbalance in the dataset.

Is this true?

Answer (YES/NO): YES